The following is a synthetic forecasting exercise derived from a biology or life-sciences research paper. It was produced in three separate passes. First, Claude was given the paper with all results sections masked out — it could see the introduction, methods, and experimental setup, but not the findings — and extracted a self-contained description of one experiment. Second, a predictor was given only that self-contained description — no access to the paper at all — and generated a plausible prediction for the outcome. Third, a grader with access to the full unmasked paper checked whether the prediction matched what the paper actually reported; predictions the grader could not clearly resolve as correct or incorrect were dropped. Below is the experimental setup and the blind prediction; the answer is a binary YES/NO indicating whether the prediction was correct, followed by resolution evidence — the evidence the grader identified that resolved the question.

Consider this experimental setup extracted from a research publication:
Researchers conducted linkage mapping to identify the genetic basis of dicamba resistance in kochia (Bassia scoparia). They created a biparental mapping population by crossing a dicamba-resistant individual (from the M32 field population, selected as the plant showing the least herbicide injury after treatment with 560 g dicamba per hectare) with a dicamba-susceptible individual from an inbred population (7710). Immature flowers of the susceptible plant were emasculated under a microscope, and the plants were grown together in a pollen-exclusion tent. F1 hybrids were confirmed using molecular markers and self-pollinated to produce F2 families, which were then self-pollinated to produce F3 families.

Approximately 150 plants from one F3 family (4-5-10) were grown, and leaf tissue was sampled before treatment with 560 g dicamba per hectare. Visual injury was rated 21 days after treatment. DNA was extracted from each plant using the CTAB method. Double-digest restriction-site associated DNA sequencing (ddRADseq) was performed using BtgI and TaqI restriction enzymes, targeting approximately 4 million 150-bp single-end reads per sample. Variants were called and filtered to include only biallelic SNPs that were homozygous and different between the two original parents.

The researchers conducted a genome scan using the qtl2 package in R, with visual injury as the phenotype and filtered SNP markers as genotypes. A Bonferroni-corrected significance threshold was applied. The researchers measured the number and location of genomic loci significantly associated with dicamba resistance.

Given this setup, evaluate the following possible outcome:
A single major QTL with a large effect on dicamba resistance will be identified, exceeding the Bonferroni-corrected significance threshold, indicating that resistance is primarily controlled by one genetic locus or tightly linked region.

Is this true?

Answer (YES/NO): YES